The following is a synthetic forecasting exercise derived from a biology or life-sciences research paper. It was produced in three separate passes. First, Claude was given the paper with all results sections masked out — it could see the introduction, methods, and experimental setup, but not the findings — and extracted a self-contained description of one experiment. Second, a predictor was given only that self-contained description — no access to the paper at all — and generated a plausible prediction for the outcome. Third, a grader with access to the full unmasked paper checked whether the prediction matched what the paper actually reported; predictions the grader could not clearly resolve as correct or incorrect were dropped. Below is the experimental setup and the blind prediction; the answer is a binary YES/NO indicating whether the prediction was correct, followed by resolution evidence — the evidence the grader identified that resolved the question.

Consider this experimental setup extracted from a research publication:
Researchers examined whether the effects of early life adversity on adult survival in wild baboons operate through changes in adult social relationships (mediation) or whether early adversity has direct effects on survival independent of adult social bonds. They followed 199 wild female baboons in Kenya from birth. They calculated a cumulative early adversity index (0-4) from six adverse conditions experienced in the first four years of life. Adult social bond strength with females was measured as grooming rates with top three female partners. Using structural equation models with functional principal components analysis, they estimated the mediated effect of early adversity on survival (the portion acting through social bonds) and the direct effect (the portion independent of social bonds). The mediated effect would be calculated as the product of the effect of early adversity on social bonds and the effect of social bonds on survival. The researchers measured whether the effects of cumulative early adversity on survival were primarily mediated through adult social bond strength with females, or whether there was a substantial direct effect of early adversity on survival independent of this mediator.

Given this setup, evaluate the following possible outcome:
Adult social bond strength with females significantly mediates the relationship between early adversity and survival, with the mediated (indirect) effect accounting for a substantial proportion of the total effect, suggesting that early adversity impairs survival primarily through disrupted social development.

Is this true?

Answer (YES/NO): NO